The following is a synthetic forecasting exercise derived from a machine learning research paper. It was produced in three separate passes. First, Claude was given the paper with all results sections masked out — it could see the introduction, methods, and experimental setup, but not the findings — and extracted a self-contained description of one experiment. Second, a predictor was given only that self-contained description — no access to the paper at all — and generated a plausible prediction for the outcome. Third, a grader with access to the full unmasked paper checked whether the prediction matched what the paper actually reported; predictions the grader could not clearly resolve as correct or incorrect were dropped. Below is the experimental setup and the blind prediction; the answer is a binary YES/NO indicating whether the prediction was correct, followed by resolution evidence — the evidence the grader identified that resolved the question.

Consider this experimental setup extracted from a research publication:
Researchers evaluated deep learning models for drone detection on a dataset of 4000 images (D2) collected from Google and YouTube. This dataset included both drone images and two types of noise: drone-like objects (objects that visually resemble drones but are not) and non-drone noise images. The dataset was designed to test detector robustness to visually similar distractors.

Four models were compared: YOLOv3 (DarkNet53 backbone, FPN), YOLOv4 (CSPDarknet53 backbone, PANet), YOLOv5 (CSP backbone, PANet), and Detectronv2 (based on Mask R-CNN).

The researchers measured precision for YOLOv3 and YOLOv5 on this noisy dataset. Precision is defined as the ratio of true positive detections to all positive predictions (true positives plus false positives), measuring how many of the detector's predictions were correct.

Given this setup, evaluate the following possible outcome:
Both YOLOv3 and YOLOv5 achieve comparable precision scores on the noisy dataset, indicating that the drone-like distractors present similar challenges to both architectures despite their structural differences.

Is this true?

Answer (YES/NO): NO